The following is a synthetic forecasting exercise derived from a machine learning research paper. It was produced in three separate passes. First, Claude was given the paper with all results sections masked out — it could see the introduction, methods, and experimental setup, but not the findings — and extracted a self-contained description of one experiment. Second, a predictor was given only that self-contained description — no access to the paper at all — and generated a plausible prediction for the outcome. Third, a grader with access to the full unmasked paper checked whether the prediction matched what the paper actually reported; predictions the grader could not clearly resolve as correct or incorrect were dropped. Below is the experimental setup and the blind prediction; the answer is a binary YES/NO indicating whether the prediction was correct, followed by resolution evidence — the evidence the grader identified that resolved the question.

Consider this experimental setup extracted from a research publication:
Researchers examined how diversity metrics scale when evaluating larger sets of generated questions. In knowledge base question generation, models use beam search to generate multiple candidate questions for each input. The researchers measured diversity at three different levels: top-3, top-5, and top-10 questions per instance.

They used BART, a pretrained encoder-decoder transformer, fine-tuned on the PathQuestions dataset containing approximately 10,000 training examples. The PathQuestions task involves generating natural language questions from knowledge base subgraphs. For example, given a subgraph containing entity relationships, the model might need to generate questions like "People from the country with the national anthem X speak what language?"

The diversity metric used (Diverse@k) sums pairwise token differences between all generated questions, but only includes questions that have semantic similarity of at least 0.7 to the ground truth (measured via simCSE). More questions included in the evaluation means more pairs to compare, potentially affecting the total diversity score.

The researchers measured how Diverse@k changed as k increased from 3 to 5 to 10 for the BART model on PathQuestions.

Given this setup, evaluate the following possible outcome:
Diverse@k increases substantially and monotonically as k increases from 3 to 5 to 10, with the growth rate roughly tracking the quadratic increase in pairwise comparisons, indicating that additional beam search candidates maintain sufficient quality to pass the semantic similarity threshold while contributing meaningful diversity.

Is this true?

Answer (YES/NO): NO